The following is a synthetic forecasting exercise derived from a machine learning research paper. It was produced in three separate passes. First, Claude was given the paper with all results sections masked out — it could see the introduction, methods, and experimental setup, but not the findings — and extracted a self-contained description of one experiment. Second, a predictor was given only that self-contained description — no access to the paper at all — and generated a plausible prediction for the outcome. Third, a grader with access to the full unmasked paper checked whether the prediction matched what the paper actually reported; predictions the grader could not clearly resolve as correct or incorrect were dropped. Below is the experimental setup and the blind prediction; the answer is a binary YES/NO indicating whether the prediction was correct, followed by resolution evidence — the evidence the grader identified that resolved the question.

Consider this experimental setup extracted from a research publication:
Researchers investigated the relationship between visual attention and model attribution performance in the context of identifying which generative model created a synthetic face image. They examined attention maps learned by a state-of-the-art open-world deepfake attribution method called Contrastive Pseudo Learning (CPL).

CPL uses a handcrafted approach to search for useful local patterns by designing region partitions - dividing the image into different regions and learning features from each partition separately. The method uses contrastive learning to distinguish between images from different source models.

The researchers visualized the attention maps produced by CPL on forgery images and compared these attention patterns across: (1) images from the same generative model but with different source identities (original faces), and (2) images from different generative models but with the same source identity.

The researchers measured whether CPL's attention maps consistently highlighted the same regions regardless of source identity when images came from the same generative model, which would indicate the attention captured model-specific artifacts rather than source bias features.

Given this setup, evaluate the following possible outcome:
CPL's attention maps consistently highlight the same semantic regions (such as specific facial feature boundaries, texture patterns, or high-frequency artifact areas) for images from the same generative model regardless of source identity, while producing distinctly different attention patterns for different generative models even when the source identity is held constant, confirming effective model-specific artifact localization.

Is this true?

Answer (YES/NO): NO